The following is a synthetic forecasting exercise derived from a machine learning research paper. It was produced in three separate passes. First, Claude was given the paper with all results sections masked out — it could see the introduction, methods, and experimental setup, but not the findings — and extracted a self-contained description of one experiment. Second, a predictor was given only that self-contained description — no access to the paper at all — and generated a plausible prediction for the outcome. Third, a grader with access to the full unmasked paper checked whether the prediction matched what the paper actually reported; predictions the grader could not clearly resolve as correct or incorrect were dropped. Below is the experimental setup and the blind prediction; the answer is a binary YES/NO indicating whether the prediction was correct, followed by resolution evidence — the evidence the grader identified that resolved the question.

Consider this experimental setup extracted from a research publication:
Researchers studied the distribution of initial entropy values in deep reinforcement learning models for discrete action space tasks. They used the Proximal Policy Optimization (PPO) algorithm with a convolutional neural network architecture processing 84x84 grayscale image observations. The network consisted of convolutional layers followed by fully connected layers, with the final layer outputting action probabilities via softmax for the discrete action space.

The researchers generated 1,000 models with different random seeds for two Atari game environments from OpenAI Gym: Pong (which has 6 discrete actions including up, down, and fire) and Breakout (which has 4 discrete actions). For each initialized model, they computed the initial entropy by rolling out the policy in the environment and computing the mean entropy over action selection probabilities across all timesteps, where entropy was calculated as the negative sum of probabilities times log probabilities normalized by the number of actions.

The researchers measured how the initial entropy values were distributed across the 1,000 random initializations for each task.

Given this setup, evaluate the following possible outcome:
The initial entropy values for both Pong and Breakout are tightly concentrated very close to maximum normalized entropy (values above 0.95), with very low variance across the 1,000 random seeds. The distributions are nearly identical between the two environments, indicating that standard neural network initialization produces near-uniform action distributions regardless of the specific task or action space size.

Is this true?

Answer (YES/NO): NO